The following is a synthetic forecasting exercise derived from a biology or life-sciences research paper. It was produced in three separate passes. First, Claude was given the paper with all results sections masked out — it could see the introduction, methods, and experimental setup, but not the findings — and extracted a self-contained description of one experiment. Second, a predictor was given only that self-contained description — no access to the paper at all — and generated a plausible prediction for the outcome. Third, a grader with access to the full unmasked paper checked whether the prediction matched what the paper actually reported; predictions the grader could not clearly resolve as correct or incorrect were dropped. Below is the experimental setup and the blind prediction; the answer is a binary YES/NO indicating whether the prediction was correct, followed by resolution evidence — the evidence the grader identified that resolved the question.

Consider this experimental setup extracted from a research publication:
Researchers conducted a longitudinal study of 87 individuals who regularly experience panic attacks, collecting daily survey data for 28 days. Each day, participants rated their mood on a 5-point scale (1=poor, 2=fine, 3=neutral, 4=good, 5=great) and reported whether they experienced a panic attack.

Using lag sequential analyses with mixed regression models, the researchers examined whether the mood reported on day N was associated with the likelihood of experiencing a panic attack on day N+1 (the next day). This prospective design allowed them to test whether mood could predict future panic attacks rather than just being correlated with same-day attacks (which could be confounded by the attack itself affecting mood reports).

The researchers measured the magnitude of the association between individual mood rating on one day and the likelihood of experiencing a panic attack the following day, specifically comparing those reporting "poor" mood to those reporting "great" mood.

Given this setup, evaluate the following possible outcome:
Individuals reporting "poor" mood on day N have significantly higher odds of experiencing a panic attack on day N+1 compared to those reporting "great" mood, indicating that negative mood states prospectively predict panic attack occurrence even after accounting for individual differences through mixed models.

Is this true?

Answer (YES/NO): YES